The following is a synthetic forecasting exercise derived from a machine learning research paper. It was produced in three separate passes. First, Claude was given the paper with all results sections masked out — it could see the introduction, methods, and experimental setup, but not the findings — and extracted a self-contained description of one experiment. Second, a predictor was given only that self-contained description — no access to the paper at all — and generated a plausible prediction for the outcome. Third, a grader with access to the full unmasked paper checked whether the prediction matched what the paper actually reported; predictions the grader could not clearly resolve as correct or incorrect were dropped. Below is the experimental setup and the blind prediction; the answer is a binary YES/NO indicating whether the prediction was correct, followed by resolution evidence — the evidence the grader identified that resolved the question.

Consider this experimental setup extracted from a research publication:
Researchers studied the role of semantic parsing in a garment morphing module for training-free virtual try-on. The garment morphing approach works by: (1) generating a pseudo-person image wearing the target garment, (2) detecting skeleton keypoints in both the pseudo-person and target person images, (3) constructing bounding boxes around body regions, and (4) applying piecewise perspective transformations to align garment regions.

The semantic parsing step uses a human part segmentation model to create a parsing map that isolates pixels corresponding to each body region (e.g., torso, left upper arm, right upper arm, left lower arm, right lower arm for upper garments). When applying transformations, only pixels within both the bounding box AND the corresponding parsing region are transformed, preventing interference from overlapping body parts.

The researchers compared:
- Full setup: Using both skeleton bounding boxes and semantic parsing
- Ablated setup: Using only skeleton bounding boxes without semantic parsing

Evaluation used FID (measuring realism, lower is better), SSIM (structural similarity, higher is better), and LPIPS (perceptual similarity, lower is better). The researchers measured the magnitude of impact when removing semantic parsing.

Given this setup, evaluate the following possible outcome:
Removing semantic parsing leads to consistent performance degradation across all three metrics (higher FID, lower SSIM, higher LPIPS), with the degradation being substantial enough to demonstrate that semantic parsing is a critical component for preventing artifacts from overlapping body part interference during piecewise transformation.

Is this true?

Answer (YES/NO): YES